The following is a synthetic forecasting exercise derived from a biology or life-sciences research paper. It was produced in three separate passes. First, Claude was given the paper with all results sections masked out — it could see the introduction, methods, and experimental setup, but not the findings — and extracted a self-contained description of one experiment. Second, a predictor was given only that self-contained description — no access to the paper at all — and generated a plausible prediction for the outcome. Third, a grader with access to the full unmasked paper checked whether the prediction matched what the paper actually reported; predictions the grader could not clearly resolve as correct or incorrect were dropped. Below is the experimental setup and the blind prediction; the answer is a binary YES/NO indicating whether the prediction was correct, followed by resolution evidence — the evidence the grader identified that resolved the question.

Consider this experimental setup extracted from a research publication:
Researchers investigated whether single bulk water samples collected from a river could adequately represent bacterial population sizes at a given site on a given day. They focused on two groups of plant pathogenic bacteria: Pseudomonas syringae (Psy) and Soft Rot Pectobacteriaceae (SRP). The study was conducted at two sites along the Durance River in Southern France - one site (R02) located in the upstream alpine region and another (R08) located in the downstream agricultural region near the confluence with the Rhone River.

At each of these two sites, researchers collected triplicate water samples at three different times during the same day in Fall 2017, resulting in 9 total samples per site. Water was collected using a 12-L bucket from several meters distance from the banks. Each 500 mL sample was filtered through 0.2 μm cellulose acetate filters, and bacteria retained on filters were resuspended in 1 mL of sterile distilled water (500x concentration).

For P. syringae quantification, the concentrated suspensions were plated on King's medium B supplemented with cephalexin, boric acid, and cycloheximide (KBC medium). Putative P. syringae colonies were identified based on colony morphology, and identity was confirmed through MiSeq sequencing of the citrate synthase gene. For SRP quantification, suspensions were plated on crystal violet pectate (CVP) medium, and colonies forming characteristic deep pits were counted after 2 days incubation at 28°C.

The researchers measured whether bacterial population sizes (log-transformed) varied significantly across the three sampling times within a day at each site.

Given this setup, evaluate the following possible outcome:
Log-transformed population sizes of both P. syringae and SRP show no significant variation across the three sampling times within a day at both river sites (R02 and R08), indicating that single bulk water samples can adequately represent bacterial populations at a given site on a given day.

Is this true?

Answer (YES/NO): YES